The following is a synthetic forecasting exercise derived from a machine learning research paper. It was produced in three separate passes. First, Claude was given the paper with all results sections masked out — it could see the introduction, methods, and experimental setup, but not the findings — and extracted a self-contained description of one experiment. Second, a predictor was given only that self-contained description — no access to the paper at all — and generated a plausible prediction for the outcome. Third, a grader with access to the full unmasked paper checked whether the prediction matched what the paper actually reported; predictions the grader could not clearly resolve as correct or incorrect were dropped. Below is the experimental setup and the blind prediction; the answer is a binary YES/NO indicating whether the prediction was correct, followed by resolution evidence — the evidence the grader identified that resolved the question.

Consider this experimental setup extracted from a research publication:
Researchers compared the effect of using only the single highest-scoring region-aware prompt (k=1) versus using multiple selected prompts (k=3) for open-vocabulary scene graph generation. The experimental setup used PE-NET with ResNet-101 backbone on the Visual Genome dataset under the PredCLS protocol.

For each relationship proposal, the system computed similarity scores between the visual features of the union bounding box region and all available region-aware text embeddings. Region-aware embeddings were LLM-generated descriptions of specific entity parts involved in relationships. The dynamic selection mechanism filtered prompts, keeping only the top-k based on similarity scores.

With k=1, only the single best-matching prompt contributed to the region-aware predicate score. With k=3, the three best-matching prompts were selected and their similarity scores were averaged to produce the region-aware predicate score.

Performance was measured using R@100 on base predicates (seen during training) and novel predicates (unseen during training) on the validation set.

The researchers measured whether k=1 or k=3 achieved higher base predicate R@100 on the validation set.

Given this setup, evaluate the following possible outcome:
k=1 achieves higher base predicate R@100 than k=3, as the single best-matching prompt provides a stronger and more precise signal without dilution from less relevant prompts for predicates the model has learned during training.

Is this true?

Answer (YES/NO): NO